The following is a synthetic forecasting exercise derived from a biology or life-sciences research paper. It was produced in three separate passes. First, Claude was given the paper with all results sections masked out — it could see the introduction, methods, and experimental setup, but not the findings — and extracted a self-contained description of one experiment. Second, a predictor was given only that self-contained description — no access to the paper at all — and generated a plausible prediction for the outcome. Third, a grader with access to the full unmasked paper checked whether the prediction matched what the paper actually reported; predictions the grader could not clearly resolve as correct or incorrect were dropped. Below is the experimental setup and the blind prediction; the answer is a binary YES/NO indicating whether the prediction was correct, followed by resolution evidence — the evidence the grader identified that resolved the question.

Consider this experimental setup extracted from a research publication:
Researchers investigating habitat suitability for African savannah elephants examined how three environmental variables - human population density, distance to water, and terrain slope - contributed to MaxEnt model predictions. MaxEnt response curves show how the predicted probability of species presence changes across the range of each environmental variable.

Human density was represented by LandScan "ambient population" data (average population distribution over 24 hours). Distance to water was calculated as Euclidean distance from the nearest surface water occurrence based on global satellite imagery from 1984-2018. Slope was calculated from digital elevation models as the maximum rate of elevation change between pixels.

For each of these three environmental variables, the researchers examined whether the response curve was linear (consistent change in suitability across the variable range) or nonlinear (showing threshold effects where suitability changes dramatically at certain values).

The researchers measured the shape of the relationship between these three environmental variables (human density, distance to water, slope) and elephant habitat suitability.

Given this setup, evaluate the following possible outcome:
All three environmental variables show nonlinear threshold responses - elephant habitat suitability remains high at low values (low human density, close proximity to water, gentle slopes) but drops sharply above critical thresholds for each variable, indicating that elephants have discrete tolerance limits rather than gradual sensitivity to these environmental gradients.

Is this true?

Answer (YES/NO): YES